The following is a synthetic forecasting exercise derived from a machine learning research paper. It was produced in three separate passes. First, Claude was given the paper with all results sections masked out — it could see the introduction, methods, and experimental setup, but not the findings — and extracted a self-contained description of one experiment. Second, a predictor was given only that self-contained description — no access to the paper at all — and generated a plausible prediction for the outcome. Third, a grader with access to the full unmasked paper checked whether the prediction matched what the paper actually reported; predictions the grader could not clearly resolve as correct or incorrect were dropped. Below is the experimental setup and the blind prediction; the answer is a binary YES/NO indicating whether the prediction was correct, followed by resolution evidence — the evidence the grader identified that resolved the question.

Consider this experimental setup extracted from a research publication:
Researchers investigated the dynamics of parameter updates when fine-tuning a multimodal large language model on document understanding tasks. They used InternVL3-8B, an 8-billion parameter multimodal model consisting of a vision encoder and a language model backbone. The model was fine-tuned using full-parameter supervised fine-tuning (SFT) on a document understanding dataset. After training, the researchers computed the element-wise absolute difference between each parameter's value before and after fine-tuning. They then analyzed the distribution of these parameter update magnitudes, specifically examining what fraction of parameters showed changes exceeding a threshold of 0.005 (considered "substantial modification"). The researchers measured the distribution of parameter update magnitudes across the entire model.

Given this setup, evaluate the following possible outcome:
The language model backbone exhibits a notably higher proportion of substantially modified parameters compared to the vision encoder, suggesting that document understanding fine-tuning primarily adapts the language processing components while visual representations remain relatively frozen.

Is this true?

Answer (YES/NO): YES